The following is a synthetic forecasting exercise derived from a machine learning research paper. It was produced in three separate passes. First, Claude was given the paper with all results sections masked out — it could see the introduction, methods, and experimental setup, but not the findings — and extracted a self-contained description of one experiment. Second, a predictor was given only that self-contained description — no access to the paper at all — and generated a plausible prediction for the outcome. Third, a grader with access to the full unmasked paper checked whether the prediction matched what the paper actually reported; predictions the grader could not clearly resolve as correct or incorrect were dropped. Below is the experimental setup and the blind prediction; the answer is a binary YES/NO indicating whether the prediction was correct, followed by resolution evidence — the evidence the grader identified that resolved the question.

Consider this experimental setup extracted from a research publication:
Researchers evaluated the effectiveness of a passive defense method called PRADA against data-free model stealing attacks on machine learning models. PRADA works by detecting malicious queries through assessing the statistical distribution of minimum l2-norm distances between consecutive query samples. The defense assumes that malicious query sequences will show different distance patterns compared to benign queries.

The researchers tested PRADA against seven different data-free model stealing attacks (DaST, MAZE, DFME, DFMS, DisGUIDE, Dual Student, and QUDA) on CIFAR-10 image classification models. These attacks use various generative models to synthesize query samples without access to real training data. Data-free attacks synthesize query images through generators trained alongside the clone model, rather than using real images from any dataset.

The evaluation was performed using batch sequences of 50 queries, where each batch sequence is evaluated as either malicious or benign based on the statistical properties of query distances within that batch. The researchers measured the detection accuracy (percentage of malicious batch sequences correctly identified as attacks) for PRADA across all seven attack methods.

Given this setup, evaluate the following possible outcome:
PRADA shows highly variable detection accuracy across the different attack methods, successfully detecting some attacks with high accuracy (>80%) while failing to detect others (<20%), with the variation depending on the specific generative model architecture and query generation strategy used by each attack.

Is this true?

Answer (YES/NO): NO